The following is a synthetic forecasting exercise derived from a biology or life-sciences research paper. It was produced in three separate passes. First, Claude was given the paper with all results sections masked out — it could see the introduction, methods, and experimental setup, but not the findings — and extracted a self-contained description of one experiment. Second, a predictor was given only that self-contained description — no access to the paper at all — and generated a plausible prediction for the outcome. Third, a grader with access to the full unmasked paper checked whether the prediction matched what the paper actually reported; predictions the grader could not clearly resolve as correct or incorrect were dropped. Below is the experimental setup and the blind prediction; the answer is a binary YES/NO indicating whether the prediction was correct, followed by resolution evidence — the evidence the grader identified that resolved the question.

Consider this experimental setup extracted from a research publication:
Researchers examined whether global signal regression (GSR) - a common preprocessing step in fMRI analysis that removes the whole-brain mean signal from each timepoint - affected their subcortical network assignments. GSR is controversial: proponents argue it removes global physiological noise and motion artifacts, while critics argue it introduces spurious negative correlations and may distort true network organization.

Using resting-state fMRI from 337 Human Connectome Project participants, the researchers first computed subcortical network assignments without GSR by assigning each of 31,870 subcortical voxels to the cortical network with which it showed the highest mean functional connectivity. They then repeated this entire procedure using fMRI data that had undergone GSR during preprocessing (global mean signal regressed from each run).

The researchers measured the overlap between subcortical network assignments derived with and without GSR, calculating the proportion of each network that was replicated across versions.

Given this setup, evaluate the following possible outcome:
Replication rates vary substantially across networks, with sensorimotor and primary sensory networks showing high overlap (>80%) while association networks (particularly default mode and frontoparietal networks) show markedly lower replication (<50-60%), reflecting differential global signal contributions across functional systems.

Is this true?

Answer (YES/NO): NO